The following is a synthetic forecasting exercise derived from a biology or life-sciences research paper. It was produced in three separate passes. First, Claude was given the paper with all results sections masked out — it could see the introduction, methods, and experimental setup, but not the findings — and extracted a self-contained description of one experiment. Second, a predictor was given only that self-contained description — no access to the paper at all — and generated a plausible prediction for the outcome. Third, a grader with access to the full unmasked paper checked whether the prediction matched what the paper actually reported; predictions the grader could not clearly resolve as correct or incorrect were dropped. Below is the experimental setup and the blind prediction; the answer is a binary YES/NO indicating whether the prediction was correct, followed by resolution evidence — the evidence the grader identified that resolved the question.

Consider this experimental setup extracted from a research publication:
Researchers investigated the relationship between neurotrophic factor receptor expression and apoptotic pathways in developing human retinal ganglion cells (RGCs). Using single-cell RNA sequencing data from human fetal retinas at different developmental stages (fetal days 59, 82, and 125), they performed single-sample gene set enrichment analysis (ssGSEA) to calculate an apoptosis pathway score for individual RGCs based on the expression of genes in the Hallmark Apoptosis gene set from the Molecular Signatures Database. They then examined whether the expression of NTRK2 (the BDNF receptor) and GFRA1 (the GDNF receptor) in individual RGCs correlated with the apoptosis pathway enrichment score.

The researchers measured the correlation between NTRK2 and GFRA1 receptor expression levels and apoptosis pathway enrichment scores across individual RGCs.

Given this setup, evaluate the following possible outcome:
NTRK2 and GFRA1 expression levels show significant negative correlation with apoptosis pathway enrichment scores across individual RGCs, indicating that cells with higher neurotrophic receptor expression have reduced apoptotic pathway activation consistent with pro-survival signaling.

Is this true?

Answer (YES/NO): YES